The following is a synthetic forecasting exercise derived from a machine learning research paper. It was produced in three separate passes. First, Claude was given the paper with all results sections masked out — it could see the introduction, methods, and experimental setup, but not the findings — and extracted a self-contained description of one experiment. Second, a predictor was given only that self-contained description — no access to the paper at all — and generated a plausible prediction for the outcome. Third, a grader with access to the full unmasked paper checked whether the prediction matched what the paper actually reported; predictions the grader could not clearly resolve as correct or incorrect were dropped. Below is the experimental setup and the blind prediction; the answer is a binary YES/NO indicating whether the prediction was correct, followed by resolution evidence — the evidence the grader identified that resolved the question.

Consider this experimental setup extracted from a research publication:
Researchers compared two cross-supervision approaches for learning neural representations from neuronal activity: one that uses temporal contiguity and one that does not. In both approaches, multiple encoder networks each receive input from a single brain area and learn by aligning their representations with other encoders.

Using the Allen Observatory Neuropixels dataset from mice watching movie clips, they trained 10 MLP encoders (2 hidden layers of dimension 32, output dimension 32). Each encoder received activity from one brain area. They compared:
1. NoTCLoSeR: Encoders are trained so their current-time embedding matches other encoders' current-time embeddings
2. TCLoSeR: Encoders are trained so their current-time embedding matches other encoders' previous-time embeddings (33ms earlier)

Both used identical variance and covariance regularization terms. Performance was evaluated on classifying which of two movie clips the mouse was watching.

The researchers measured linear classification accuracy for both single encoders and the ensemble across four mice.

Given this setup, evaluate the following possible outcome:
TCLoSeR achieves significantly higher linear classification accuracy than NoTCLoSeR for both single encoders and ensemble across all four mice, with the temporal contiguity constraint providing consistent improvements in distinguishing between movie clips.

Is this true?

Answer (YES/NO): NO